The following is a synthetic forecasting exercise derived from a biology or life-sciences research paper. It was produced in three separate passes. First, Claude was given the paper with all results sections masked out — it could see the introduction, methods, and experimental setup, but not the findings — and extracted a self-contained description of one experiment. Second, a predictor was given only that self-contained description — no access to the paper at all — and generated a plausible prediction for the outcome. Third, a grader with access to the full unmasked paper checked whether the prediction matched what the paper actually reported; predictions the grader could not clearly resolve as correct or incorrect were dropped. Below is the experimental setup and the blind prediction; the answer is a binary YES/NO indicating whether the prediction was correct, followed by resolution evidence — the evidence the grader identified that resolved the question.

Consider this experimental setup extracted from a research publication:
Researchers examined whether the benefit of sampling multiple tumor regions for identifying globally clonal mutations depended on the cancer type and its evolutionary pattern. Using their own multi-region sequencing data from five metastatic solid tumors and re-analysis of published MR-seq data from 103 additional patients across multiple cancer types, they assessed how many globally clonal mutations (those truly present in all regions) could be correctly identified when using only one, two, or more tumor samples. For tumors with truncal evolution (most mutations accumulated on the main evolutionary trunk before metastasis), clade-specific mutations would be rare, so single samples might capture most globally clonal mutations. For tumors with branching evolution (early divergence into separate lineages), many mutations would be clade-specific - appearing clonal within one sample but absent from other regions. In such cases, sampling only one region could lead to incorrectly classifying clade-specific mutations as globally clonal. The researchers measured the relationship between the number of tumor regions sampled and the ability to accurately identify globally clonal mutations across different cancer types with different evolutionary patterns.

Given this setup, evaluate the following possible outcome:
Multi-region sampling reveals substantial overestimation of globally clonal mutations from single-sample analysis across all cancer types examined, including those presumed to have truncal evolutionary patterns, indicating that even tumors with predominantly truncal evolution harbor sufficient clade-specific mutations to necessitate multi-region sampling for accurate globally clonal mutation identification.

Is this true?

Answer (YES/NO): NO